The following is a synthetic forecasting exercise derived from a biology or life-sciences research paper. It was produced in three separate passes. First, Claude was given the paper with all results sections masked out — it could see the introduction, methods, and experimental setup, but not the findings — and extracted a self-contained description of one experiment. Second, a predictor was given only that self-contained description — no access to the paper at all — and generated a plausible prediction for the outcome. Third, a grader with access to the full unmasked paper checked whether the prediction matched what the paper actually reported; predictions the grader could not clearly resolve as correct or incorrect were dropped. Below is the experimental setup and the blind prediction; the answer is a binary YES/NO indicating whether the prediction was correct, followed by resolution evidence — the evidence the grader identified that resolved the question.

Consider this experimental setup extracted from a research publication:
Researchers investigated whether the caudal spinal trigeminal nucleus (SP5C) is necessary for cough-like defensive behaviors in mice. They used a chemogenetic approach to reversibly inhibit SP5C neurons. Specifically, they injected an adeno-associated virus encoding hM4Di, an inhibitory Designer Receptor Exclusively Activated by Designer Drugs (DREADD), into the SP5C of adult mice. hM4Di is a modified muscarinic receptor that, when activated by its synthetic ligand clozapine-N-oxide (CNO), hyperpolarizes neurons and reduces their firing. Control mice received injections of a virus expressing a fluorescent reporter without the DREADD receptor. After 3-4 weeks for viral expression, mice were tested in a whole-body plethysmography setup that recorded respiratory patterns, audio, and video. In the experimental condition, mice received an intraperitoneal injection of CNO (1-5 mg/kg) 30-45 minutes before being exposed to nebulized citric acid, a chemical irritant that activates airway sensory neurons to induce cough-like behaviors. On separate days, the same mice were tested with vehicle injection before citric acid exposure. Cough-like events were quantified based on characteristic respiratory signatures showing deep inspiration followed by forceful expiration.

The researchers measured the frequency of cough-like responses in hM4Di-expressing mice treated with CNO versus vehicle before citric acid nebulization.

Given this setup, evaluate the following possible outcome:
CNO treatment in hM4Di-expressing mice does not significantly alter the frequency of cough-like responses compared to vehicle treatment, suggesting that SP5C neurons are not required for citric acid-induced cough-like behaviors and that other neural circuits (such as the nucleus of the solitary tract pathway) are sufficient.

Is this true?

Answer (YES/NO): NO